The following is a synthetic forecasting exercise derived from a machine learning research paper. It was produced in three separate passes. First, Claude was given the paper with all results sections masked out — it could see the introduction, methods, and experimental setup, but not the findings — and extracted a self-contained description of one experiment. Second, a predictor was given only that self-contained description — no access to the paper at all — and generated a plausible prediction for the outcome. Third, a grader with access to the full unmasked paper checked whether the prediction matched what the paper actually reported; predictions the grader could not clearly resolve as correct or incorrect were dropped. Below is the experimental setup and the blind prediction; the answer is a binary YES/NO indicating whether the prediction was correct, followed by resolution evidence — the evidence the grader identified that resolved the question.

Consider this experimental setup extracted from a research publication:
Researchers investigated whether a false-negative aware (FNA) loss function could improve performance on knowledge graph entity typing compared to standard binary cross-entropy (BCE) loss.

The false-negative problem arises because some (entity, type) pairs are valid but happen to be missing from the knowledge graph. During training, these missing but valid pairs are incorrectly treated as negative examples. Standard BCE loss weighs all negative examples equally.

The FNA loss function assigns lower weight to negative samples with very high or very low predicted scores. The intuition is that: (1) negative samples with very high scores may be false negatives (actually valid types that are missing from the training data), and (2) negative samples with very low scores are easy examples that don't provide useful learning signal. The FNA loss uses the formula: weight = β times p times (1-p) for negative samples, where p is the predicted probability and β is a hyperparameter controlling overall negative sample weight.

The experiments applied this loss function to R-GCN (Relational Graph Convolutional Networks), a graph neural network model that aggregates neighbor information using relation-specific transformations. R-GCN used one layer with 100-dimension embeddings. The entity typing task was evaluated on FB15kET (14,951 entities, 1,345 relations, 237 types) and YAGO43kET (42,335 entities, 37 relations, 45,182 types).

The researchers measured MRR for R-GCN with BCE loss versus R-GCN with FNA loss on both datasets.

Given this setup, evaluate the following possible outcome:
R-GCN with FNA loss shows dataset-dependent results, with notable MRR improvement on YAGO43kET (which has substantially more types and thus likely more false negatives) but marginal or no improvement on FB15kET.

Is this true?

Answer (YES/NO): NO